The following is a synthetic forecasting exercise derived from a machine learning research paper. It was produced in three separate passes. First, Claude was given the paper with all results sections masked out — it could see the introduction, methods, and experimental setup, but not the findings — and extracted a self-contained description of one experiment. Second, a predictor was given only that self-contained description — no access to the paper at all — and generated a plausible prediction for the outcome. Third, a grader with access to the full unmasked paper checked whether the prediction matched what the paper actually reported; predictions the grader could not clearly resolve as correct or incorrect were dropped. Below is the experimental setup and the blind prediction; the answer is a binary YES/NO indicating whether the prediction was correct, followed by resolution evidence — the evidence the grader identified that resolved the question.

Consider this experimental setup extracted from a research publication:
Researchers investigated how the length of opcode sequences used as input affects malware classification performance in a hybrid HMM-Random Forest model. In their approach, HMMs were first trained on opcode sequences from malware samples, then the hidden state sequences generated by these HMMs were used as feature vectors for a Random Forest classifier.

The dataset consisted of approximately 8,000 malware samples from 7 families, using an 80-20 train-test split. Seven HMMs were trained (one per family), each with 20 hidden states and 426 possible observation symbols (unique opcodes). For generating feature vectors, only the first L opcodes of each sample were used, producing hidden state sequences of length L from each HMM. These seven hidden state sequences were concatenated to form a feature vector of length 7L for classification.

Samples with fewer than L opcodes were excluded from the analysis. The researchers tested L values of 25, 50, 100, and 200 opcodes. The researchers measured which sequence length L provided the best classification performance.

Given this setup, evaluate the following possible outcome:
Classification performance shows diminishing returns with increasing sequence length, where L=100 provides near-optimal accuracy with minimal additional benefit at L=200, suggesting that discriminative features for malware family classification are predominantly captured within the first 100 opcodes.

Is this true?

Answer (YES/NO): NO